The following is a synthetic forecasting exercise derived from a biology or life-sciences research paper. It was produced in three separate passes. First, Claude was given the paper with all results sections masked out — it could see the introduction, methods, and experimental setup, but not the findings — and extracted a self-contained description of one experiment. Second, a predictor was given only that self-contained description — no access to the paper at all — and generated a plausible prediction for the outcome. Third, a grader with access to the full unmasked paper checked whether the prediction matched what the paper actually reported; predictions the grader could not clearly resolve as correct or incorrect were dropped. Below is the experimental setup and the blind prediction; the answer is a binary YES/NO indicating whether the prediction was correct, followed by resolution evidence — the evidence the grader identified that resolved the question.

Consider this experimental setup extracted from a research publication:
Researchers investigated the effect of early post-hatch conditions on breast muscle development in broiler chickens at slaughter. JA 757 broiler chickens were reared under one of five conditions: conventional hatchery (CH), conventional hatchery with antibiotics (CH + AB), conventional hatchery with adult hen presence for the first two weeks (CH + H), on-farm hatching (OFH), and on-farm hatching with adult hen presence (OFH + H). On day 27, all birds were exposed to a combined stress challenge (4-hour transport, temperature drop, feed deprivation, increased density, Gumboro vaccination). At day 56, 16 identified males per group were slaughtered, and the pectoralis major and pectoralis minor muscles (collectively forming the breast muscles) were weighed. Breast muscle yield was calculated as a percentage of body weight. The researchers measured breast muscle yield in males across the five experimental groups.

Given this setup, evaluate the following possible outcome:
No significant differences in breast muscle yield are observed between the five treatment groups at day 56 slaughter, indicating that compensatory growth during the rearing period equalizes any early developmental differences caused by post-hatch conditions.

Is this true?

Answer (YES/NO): YES